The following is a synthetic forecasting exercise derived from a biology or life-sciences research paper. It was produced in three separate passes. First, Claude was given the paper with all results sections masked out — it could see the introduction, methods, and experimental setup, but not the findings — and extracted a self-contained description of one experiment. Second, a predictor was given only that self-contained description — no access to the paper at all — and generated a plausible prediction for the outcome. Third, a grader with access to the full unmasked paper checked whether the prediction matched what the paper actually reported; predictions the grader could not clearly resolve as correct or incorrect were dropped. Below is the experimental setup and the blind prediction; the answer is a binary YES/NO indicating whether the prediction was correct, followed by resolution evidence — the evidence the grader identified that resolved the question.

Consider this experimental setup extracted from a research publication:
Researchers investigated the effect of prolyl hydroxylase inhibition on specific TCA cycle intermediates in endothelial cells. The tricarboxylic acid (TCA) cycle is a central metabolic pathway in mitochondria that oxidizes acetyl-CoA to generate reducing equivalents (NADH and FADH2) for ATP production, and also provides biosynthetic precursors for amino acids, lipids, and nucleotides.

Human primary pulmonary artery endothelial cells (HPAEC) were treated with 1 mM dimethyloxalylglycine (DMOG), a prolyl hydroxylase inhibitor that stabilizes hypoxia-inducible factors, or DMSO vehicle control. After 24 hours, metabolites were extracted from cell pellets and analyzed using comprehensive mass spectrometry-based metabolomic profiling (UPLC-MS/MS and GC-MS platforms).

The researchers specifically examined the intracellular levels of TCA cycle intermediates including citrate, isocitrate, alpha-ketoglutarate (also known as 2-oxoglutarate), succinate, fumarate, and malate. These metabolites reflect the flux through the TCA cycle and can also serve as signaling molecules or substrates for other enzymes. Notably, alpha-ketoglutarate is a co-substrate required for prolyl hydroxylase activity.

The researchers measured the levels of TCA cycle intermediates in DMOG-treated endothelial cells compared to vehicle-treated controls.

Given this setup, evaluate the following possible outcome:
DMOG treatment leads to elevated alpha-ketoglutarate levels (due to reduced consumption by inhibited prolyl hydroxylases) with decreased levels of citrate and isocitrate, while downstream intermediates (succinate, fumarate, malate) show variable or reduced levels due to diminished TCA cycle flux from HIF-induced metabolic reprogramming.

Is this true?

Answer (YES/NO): NO